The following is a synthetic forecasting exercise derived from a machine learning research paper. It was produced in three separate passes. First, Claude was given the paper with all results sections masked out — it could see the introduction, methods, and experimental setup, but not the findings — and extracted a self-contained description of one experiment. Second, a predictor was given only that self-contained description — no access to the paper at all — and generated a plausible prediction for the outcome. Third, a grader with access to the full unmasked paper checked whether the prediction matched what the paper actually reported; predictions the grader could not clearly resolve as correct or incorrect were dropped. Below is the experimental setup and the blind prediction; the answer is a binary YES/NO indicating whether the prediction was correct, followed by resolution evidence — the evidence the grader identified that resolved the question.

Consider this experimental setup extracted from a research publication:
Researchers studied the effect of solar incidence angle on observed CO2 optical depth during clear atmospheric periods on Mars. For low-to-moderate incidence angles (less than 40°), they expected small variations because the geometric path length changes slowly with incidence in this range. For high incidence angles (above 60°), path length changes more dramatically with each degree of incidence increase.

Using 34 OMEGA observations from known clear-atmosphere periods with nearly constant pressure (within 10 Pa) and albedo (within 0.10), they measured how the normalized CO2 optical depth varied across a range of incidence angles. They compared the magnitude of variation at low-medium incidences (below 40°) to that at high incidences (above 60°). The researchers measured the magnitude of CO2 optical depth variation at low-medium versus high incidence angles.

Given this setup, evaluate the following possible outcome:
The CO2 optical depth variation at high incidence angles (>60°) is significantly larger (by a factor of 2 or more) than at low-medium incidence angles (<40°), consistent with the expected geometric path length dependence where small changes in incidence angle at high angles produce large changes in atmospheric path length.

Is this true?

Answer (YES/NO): YES